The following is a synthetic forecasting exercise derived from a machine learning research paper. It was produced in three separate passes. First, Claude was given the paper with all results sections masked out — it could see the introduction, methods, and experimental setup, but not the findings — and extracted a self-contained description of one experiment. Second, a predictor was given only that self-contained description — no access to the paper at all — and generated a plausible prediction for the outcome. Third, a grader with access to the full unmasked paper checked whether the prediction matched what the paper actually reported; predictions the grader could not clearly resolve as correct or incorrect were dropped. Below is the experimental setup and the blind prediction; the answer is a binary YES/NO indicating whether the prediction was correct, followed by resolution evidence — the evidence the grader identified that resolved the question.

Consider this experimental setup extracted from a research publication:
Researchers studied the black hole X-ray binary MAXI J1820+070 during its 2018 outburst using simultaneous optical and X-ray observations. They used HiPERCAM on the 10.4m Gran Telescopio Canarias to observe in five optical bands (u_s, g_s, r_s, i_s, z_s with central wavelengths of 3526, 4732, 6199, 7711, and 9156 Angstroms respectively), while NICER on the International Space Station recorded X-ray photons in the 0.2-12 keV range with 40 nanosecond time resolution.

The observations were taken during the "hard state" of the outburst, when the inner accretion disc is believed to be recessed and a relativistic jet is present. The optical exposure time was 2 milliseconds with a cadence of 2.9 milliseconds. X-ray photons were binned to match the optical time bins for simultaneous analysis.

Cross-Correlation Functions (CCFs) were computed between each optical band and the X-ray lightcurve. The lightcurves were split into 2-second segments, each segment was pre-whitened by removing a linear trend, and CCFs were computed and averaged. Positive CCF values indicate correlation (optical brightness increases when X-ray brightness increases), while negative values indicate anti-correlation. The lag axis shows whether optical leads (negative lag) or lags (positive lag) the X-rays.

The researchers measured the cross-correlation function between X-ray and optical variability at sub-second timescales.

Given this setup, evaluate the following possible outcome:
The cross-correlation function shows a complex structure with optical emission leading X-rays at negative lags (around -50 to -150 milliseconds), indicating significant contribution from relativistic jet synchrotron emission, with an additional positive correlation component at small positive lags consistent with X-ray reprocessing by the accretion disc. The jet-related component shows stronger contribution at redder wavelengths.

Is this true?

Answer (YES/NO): NO